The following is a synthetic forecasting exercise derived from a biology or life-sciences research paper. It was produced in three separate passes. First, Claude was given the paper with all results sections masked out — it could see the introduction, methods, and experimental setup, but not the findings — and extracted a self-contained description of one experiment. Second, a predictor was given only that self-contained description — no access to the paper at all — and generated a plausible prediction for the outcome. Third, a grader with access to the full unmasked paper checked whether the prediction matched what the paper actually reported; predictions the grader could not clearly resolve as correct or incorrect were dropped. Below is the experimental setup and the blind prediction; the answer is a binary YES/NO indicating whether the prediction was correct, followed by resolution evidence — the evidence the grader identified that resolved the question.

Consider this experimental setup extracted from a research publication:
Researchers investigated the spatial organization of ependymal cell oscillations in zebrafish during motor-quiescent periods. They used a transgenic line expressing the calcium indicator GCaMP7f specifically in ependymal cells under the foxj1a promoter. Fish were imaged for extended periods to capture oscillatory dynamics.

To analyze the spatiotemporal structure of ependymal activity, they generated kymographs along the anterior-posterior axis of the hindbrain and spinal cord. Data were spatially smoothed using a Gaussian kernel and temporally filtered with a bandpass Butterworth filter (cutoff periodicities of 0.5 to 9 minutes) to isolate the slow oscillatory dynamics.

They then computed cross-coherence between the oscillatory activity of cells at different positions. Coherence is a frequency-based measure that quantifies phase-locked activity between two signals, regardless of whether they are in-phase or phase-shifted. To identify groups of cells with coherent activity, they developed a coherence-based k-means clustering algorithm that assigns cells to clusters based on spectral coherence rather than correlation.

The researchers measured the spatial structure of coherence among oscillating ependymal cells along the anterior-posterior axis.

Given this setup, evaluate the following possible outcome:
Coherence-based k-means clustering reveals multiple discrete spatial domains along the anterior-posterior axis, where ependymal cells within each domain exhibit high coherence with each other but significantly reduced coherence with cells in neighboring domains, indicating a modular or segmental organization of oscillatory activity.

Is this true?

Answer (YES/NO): YES